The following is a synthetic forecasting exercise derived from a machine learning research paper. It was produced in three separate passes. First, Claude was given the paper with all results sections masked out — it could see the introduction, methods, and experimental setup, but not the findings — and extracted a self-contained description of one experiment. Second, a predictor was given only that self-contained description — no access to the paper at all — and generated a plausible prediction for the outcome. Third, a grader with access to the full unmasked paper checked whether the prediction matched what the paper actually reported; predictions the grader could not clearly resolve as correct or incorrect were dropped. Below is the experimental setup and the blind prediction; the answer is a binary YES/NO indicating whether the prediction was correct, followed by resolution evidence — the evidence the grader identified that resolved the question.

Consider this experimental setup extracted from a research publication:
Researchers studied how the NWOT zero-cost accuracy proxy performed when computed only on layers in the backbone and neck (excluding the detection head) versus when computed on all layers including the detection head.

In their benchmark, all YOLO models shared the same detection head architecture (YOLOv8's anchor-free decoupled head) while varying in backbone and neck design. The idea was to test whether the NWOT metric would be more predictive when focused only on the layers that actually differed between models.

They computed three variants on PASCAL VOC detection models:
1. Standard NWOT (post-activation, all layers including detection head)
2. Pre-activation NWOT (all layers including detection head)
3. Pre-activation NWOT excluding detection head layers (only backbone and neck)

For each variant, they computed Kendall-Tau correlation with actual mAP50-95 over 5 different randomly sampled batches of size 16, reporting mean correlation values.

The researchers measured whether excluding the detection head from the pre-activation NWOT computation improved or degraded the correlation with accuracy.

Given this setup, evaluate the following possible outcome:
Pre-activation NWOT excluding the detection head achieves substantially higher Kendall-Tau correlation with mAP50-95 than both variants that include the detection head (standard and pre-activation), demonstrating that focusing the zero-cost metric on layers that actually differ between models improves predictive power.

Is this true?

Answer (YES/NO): NO